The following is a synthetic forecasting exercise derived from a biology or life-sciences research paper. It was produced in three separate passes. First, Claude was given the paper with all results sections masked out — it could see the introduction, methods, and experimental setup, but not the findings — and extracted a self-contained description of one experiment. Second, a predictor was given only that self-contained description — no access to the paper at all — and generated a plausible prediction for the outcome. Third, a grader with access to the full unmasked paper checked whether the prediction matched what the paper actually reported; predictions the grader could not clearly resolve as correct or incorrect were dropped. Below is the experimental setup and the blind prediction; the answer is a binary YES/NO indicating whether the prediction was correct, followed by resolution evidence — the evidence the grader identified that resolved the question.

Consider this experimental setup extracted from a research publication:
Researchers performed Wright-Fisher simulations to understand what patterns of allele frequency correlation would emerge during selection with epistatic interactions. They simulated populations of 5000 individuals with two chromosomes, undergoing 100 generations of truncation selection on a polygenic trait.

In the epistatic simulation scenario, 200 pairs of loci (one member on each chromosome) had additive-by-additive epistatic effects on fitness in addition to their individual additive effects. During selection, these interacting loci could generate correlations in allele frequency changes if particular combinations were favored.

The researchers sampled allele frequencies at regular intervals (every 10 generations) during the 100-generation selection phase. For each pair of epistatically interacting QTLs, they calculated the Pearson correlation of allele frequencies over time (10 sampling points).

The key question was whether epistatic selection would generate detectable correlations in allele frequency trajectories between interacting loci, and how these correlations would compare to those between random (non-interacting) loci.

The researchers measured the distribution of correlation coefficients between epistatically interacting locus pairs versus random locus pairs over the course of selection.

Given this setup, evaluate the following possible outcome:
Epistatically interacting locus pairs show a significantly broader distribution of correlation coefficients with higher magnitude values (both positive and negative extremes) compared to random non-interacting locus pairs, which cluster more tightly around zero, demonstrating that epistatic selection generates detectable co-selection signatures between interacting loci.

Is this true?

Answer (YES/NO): YES